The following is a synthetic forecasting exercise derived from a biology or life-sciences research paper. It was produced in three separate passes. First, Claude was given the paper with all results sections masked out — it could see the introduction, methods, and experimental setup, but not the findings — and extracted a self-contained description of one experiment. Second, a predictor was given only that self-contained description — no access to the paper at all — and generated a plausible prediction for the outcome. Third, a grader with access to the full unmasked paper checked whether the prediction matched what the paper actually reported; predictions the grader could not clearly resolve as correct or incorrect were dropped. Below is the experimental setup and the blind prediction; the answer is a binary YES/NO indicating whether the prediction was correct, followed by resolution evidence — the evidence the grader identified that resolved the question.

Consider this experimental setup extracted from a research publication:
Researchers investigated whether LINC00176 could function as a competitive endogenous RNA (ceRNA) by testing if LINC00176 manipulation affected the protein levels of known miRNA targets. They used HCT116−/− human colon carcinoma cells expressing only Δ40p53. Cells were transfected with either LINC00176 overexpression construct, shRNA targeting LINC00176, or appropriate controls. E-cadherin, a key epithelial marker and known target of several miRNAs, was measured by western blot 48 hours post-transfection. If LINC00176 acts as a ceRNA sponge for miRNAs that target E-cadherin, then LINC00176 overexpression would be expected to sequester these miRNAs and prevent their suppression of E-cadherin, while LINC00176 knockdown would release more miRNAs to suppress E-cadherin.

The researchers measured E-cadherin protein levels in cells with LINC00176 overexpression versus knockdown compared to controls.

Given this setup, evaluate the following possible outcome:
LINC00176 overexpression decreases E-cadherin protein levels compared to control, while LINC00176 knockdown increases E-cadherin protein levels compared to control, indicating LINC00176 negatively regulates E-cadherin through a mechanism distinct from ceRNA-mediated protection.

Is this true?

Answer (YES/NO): NO